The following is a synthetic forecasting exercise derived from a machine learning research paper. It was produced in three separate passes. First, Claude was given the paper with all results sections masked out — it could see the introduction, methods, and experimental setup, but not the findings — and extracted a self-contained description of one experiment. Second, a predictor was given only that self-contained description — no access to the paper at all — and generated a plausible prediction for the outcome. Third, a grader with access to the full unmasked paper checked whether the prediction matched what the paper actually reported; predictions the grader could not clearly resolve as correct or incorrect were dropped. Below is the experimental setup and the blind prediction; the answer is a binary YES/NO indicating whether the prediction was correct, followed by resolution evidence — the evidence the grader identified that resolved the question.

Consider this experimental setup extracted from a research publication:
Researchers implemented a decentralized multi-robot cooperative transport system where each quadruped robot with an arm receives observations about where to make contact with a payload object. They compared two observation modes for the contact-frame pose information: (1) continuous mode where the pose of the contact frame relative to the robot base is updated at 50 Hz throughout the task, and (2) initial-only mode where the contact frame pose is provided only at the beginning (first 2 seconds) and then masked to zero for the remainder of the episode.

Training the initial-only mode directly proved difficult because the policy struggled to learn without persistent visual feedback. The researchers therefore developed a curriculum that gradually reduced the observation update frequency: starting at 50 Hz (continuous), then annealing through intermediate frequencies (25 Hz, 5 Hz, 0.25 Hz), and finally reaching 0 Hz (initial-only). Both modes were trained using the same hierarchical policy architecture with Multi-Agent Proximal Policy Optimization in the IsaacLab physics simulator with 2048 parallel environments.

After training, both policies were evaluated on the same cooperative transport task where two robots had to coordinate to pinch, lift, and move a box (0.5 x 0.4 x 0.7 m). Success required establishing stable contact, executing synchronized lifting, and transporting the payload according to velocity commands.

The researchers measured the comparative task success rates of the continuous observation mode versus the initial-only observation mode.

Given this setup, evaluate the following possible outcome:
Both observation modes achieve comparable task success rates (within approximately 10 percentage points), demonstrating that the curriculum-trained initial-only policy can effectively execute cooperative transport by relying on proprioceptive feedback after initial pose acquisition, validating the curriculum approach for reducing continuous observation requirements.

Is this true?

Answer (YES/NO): YES